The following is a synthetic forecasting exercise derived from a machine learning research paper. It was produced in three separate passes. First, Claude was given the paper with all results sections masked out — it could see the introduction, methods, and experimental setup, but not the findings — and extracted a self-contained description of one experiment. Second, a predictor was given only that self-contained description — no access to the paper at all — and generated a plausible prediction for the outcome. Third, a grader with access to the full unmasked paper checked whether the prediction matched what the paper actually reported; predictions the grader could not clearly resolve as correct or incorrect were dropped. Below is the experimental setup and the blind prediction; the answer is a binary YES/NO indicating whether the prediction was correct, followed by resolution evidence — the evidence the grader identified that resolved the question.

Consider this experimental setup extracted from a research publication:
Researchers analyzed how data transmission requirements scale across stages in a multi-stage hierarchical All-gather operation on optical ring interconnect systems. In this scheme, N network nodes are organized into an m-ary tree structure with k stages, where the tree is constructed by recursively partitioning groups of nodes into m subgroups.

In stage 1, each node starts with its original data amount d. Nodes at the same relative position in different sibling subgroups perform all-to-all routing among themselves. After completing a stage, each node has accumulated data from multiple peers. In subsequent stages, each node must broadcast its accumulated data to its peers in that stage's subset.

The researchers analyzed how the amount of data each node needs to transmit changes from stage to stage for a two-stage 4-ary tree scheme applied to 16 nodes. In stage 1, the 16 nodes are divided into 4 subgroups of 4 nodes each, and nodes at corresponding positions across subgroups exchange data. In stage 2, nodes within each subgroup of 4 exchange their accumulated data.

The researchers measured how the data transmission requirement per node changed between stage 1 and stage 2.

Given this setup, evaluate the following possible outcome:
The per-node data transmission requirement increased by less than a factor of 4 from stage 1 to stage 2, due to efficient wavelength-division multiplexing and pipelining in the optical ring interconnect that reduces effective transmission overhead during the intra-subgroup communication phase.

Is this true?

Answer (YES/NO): NO